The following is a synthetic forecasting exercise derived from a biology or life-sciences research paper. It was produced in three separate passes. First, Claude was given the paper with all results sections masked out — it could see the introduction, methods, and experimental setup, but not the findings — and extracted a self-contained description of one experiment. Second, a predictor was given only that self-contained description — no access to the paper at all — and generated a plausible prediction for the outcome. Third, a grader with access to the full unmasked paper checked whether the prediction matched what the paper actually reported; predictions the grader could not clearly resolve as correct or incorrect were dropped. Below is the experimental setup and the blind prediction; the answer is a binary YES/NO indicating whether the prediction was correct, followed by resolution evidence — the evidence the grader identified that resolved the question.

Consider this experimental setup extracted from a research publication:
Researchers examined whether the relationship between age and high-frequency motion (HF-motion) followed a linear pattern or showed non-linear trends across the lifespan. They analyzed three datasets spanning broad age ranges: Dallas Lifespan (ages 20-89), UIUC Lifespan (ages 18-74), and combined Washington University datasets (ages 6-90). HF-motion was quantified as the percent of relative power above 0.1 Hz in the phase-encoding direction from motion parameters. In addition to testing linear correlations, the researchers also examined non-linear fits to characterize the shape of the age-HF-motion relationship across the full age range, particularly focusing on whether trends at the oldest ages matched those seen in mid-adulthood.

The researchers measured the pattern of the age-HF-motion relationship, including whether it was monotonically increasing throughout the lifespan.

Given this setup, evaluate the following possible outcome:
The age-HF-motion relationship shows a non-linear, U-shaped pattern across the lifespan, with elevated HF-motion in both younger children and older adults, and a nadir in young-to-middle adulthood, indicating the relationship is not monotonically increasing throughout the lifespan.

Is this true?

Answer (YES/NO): NO